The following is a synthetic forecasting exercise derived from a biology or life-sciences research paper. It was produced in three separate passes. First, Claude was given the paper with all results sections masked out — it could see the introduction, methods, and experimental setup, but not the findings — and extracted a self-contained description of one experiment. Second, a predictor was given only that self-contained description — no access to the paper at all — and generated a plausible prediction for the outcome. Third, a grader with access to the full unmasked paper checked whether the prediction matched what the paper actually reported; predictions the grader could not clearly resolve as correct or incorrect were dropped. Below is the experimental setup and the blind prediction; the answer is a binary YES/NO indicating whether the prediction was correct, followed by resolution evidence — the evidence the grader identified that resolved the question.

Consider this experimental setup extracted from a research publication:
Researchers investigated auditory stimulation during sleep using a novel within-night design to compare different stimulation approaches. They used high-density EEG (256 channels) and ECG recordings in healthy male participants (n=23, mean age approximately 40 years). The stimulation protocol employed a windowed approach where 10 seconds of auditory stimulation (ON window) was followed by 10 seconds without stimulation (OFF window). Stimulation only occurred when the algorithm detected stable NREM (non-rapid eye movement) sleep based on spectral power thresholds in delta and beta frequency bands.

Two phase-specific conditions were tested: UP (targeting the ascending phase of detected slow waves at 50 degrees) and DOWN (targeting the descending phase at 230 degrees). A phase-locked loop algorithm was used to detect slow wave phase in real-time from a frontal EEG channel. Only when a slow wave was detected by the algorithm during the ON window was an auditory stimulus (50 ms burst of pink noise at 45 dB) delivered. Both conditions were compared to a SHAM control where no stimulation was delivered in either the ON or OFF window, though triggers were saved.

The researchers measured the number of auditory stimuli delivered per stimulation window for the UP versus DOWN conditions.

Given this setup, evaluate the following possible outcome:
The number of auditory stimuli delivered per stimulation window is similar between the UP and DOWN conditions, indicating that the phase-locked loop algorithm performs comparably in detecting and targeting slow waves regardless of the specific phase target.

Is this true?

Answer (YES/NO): YES